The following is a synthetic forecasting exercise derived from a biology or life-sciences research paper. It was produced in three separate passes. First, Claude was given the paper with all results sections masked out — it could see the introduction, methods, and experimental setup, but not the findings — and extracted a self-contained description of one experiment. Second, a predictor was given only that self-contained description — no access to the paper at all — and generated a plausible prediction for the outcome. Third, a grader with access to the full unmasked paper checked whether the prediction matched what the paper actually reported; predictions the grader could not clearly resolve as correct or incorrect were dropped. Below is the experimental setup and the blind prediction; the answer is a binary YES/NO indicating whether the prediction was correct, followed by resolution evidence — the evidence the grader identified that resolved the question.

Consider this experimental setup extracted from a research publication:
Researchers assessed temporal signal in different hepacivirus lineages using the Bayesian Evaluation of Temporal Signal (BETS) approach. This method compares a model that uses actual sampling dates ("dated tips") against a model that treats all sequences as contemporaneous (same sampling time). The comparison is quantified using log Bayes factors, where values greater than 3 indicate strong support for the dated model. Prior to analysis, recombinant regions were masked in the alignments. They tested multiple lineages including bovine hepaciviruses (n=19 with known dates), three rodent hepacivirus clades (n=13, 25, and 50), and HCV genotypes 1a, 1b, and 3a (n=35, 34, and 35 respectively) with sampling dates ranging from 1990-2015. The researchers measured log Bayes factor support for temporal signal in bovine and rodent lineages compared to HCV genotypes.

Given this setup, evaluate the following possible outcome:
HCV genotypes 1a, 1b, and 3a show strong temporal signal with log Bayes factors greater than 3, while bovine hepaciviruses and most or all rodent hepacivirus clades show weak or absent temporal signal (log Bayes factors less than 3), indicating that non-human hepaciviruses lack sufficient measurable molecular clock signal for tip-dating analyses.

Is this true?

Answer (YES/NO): NO